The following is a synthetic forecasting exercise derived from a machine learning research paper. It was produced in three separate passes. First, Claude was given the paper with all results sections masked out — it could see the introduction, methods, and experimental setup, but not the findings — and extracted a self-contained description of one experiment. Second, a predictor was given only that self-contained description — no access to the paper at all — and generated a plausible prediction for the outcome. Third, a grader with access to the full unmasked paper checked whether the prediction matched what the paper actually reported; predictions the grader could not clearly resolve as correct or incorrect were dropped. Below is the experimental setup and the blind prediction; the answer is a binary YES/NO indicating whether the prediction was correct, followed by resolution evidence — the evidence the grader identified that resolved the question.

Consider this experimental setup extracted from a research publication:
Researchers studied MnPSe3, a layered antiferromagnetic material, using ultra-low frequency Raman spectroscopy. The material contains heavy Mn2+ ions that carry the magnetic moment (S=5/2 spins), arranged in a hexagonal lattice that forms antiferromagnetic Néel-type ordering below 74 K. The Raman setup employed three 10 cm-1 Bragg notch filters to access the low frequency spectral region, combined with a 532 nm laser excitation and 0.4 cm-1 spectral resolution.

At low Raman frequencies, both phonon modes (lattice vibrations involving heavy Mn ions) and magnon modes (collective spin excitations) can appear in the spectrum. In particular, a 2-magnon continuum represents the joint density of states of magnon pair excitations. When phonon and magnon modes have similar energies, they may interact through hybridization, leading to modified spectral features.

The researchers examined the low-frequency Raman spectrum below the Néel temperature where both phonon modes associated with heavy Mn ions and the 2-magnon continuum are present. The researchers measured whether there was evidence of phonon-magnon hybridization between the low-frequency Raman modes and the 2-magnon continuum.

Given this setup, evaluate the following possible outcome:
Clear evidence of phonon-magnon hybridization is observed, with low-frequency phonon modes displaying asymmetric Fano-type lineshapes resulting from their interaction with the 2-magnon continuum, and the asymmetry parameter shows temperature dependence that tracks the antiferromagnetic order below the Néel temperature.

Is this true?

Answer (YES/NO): NO